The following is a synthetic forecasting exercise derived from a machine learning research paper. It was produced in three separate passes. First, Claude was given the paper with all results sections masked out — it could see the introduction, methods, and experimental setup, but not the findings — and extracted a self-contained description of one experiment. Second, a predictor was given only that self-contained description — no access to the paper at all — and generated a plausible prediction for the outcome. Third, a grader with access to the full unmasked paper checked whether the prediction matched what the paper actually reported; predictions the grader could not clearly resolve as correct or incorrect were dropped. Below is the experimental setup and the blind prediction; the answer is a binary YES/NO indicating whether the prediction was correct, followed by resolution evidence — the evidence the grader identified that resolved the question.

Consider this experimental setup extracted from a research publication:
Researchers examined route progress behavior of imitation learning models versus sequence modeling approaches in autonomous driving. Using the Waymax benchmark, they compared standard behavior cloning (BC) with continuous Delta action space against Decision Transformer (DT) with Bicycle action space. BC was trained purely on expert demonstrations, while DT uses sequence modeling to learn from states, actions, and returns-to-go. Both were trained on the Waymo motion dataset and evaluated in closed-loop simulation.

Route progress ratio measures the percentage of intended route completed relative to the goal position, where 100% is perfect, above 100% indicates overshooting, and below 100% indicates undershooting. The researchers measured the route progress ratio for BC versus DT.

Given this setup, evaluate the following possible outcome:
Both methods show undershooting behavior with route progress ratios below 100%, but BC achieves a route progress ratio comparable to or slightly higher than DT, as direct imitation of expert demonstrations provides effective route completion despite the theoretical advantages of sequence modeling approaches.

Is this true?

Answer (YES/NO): NO